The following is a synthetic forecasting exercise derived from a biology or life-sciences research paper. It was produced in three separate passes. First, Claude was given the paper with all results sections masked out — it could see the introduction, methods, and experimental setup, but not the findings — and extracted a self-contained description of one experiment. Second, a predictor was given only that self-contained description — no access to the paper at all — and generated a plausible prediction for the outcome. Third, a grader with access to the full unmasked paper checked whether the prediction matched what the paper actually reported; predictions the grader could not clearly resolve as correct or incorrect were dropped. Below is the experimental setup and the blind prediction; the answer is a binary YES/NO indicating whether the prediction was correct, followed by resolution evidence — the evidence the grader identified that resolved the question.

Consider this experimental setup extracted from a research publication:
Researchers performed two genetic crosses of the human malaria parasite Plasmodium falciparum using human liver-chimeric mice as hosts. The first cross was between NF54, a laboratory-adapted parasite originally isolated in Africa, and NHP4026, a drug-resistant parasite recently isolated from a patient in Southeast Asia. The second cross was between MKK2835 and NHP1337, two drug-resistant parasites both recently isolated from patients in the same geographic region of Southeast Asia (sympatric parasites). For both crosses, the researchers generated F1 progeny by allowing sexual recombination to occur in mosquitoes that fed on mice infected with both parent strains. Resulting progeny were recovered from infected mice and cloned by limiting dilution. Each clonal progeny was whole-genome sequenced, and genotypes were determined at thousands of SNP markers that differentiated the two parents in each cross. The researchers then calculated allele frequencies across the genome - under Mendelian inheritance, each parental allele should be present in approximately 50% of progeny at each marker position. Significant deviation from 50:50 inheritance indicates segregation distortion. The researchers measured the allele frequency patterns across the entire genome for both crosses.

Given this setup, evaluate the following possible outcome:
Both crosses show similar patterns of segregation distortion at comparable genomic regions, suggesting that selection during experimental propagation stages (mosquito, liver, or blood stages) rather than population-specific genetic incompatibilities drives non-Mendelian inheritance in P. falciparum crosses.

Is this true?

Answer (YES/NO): NO